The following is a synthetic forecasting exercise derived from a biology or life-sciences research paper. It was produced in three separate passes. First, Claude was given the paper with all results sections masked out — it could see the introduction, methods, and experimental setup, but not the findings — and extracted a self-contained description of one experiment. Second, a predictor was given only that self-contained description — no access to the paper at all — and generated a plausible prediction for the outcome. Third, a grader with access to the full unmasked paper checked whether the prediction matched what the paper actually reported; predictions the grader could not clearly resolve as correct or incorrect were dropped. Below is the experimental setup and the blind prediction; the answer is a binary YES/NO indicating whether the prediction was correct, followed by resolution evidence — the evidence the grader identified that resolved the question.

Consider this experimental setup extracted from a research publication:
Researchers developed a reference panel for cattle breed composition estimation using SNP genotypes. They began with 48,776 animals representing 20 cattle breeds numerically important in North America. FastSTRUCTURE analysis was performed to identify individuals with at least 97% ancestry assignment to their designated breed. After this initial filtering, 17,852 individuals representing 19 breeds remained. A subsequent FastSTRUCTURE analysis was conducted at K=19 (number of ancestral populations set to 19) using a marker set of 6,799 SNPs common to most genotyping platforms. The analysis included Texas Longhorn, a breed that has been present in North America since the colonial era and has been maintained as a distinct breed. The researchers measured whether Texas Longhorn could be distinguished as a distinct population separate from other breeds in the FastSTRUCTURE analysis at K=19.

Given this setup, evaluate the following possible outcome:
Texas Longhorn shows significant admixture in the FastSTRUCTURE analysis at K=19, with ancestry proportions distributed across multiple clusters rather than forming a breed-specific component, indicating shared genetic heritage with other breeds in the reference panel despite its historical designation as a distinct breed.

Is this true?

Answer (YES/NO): YES